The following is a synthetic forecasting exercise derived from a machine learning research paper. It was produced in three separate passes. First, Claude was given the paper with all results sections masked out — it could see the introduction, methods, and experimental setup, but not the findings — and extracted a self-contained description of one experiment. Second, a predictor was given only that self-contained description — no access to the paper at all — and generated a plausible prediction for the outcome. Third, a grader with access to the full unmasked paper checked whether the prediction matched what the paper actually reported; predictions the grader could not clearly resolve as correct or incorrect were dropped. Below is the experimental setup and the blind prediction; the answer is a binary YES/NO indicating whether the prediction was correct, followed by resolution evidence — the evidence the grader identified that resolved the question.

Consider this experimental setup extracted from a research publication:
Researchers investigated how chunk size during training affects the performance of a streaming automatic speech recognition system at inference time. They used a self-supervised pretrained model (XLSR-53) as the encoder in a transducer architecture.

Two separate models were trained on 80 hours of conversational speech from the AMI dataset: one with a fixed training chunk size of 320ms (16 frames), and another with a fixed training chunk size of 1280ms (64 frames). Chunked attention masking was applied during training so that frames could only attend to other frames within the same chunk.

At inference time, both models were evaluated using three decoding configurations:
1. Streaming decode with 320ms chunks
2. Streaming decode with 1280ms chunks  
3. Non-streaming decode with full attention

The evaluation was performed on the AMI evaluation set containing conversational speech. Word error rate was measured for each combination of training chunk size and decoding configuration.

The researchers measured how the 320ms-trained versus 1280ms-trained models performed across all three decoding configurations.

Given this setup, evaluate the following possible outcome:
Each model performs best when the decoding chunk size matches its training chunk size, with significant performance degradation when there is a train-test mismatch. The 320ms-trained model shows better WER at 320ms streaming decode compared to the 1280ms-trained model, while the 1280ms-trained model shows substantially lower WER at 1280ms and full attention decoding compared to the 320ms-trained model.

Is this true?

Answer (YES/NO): NO